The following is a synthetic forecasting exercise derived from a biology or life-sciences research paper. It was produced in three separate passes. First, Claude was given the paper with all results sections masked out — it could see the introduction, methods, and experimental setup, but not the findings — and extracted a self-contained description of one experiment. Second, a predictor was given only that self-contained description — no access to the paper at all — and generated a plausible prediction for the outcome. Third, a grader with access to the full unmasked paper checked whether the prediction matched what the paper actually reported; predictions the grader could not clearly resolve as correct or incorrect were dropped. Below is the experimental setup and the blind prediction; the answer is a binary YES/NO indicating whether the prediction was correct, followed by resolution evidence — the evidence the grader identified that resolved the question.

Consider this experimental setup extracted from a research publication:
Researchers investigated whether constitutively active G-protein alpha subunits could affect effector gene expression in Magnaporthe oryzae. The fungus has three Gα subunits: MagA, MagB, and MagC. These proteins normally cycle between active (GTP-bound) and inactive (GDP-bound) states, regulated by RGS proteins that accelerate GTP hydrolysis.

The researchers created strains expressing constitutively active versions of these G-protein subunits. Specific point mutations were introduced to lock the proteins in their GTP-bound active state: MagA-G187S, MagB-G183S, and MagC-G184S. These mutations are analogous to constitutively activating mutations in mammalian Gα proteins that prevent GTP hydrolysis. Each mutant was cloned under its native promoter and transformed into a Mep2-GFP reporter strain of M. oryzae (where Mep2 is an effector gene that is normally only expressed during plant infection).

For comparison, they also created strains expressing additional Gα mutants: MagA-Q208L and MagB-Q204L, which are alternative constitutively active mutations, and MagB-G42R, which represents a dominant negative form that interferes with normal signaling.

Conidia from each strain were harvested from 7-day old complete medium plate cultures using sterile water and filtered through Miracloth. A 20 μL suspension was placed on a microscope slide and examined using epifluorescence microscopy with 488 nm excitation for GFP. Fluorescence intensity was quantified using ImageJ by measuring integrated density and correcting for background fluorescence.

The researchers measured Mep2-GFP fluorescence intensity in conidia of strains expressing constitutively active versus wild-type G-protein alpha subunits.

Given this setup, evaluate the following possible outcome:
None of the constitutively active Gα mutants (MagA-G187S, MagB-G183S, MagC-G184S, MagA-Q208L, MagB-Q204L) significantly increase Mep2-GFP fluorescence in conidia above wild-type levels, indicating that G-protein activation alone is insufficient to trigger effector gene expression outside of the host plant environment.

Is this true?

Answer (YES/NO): YES